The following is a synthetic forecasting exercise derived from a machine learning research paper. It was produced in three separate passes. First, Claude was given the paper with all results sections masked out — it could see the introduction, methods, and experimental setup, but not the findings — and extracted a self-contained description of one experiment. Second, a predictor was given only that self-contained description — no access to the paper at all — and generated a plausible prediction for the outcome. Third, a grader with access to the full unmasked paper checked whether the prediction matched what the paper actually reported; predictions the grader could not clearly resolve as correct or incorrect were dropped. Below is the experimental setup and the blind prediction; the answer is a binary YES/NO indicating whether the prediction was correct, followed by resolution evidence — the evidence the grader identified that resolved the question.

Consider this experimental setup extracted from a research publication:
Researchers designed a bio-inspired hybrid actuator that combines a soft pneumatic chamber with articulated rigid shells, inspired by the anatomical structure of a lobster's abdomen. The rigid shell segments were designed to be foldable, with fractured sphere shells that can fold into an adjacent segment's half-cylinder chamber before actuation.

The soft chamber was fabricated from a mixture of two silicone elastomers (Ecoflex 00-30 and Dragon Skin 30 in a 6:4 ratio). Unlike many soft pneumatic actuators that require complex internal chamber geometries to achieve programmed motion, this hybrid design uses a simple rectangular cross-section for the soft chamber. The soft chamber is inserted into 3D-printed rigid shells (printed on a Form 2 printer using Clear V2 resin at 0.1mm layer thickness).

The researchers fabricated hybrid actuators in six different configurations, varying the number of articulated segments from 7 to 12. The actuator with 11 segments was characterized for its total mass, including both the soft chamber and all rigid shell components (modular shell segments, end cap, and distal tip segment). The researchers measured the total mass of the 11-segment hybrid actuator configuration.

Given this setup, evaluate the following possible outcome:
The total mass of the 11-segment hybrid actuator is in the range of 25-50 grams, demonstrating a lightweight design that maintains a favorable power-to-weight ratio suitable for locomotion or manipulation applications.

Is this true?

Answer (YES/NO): NO